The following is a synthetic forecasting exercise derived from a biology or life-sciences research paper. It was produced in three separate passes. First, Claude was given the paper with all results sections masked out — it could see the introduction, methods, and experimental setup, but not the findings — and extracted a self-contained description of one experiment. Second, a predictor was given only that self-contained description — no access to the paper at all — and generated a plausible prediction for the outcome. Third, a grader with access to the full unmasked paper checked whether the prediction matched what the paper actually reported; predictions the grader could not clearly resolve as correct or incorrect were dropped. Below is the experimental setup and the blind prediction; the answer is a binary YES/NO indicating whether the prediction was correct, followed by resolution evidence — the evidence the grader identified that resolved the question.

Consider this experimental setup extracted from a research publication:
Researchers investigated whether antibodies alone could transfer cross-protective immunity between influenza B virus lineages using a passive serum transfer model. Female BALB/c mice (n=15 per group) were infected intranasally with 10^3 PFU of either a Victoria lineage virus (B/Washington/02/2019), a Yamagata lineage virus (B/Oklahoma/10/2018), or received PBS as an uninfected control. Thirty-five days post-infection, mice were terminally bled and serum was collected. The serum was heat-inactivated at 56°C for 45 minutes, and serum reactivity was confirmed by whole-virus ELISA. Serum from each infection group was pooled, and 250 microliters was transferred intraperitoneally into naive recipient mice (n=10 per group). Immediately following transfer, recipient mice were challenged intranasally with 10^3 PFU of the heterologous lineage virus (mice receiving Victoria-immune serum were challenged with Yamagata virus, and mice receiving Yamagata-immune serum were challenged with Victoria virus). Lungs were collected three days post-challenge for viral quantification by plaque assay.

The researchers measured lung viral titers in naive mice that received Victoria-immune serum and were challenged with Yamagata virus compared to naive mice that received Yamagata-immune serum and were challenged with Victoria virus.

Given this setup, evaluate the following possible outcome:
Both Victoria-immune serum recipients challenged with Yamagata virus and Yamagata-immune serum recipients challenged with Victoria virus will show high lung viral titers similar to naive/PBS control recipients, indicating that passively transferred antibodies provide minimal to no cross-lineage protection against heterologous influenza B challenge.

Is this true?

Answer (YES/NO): NO